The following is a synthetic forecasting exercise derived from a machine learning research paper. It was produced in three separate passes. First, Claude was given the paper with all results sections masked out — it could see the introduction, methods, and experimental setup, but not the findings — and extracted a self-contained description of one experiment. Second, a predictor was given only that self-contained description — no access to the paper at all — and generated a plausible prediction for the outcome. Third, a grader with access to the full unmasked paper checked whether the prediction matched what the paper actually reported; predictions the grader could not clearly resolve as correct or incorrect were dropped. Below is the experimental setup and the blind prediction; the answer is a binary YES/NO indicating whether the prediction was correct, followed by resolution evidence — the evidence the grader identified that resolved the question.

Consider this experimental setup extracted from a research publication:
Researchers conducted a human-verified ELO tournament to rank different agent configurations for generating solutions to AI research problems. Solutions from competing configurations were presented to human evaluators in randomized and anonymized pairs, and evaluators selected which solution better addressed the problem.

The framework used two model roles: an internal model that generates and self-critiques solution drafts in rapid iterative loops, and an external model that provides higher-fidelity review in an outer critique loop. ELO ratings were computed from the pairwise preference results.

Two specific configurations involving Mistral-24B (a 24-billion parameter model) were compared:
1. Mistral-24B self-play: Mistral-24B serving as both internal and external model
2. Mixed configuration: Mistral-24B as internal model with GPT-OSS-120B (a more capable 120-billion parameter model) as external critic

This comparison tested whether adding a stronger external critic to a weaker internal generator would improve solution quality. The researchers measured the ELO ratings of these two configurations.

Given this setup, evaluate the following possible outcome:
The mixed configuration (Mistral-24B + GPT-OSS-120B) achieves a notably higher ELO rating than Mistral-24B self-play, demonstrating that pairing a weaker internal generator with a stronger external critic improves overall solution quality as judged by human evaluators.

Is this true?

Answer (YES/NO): NO